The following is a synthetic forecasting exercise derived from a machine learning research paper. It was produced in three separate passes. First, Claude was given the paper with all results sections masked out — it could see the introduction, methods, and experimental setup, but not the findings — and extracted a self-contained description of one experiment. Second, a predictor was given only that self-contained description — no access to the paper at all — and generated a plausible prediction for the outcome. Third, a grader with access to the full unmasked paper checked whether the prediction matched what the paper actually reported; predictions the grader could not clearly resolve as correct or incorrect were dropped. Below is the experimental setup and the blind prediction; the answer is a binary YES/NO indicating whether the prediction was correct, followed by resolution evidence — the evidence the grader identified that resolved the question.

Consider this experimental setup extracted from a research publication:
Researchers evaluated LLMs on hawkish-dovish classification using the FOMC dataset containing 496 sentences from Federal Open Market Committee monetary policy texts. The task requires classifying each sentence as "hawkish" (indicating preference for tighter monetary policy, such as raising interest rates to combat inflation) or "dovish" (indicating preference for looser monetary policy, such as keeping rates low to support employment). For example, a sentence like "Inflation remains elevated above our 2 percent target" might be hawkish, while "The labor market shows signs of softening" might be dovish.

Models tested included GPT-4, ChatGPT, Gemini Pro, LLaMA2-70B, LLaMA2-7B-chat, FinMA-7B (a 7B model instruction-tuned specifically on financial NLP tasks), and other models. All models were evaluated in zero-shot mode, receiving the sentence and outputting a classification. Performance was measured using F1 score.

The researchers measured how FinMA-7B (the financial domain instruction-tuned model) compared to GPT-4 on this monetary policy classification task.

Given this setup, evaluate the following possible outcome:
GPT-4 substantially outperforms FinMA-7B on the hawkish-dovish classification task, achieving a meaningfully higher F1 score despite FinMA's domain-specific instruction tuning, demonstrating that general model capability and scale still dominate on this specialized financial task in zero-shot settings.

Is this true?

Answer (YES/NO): YES